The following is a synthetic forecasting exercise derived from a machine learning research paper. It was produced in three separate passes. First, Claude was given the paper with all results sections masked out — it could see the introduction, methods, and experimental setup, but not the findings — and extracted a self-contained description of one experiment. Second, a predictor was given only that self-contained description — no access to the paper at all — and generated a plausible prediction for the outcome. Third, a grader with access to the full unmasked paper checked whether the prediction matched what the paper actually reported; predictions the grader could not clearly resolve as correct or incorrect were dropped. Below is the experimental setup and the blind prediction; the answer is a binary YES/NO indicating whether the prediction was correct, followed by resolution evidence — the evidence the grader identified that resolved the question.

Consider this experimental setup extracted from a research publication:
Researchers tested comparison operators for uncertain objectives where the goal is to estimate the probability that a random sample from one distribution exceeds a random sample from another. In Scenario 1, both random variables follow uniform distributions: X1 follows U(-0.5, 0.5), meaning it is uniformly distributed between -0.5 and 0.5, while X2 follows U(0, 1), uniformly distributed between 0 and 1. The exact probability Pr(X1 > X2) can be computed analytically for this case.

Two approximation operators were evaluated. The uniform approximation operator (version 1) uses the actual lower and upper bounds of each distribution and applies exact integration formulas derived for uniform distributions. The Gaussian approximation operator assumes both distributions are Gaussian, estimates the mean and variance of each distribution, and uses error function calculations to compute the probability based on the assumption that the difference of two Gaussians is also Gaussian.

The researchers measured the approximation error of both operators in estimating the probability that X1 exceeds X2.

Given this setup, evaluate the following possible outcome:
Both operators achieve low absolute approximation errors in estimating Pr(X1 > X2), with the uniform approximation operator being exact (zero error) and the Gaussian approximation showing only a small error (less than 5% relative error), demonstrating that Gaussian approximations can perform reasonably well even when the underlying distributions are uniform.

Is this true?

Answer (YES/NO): NO